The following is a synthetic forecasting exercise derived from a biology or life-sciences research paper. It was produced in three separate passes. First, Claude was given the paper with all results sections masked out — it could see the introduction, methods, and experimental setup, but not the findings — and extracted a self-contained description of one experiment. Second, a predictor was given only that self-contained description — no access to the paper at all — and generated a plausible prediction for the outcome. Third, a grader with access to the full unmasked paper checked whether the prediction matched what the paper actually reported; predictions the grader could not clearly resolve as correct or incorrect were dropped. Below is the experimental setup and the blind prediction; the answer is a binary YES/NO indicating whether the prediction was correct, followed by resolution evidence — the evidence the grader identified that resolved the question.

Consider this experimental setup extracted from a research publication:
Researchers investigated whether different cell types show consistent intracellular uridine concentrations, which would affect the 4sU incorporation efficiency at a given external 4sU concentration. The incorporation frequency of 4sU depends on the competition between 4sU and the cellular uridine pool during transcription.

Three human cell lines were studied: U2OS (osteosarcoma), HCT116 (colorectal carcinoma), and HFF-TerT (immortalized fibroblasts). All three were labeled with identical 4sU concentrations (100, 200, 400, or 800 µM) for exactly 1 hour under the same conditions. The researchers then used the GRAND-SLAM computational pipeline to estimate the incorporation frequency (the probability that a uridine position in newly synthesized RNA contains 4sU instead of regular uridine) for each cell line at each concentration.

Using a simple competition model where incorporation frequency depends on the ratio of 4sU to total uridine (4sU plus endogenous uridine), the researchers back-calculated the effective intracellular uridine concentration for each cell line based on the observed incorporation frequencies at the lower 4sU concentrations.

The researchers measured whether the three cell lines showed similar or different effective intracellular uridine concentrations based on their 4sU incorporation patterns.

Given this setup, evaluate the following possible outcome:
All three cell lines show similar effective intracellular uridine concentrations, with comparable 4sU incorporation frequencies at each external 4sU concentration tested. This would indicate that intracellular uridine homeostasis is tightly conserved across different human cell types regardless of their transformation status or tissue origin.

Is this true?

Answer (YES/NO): NO